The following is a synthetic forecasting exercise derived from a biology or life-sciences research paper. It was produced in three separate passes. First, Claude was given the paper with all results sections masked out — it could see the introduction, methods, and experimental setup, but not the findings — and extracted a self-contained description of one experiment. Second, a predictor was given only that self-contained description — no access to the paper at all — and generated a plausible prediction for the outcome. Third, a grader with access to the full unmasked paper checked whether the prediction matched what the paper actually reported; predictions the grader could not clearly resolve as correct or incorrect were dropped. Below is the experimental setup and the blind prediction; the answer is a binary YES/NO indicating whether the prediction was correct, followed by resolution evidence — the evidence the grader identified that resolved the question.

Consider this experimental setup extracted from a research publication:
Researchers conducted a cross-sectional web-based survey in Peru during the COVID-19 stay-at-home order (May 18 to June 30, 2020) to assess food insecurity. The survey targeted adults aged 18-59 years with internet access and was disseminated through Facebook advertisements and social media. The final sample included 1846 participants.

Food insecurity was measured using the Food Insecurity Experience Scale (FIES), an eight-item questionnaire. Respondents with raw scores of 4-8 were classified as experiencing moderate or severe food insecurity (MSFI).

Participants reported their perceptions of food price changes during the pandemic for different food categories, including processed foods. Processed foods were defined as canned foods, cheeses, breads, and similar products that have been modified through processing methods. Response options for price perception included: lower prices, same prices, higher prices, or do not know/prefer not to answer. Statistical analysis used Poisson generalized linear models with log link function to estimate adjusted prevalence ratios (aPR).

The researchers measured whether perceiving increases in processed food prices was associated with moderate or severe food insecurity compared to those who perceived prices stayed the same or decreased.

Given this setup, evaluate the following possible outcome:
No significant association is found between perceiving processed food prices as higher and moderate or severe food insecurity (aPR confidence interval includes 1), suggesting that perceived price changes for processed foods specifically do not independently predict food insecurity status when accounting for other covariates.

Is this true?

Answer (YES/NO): NO